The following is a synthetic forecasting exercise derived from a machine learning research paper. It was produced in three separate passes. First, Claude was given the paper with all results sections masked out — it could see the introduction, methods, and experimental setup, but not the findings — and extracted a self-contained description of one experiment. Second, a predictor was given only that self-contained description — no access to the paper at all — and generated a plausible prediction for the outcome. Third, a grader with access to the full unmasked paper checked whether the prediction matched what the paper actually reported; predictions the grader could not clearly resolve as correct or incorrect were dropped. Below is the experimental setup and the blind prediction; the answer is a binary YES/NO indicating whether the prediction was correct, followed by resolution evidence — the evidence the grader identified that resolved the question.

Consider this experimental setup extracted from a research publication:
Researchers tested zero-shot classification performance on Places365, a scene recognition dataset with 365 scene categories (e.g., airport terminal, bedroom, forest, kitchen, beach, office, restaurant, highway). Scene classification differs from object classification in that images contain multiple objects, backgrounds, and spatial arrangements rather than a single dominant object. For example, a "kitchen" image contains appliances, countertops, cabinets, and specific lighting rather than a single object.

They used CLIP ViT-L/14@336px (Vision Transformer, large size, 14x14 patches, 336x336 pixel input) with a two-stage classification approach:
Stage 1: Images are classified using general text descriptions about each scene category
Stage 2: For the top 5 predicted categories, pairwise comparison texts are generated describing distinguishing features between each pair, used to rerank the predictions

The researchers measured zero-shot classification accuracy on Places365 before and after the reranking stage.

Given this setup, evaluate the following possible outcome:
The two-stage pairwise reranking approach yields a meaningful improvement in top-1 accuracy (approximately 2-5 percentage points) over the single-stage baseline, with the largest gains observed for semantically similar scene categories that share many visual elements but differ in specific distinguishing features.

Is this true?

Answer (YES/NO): NO